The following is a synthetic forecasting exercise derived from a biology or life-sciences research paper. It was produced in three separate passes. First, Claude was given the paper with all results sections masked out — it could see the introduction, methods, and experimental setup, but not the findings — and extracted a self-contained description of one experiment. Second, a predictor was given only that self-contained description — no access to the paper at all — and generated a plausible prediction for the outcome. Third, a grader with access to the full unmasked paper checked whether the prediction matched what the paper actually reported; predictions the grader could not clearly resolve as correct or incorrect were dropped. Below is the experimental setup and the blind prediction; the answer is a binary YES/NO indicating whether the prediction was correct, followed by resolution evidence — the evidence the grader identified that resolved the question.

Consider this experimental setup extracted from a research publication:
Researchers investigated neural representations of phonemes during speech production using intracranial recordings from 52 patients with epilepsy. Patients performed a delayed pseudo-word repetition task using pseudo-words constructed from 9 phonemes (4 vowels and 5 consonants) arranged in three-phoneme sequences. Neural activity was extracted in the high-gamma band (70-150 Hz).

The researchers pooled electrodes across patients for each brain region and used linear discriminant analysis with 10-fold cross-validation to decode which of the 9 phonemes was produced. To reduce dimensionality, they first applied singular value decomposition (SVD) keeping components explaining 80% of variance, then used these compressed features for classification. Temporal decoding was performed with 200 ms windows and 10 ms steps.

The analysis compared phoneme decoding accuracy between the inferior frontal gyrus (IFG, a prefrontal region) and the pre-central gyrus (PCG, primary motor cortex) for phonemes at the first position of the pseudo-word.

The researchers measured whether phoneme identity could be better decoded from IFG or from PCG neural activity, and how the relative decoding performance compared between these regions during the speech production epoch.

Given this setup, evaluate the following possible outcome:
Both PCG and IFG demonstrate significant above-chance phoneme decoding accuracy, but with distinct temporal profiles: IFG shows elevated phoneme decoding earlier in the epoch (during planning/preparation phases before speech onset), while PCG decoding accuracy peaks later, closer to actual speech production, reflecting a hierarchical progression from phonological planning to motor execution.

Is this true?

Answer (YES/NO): NO